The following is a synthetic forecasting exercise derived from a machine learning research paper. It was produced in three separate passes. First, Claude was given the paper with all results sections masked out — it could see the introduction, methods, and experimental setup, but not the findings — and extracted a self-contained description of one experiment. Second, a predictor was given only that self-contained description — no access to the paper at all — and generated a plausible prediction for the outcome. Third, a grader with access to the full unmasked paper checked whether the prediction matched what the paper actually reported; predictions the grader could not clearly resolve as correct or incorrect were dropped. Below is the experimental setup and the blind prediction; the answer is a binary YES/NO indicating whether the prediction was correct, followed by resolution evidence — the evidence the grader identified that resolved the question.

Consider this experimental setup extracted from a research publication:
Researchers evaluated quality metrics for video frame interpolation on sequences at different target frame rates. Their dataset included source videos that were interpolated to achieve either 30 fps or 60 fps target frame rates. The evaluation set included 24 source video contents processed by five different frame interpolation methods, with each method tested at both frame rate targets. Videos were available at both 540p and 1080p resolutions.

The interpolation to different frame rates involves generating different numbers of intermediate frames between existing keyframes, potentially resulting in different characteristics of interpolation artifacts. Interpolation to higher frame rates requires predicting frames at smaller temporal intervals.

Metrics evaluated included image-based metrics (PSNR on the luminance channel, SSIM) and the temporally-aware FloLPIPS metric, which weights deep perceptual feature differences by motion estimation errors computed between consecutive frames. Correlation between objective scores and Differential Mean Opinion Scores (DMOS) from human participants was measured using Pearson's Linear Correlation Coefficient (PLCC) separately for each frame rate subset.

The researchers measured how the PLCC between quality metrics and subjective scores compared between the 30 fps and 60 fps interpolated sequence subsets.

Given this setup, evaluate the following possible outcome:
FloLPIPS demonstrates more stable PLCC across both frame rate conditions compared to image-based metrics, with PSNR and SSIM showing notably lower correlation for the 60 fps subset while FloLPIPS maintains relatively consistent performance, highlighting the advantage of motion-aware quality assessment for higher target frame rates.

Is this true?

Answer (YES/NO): NO